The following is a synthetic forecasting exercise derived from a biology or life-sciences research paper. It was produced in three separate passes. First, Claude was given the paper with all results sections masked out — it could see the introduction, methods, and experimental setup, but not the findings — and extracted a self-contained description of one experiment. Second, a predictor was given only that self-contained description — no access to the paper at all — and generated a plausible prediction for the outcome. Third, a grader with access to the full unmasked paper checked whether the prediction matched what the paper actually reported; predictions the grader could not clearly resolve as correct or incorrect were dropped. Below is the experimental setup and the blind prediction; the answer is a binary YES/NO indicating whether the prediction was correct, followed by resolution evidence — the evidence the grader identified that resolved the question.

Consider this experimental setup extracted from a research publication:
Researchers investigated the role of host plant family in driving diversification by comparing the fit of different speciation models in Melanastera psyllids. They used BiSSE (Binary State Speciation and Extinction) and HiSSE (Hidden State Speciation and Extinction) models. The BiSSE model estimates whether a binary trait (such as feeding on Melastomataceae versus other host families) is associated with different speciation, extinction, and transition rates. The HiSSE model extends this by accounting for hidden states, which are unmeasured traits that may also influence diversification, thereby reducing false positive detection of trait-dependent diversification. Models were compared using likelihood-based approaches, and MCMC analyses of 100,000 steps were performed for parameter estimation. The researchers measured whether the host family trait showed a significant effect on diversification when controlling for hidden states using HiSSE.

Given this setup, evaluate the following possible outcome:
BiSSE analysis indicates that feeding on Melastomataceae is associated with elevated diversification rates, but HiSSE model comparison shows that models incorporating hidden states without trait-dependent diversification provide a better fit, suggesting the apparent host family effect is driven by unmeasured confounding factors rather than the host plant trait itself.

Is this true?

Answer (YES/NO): NO